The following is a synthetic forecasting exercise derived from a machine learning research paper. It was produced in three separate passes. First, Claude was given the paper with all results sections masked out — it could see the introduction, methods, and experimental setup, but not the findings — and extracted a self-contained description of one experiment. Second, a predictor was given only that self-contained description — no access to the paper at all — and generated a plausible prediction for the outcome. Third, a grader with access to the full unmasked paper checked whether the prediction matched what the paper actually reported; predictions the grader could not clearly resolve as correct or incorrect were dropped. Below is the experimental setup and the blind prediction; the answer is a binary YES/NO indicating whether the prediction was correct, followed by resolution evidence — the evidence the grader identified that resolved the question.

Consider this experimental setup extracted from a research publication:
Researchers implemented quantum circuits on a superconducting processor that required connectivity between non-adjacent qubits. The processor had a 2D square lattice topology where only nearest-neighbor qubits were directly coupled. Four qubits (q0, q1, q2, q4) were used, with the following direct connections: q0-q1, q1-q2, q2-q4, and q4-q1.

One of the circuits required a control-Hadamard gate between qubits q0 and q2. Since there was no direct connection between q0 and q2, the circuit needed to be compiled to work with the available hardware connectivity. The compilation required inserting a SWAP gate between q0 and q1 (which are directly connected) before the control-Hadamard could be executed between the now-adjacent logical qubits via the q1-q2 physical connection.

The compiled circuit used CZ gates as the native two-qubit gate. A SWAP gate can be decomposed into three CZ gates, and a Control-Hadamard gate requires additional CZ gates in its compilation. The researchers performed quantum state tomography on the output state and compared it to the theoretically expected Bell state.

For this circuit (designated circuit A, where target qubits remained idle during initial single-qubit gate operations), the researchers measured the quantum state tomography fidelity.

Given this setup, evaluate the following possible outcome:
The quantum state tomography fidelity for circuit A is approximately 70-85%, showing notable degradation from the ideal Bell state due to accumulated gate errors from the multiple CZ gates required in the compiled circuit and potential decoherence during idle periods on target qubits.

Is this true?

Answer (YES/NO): NO